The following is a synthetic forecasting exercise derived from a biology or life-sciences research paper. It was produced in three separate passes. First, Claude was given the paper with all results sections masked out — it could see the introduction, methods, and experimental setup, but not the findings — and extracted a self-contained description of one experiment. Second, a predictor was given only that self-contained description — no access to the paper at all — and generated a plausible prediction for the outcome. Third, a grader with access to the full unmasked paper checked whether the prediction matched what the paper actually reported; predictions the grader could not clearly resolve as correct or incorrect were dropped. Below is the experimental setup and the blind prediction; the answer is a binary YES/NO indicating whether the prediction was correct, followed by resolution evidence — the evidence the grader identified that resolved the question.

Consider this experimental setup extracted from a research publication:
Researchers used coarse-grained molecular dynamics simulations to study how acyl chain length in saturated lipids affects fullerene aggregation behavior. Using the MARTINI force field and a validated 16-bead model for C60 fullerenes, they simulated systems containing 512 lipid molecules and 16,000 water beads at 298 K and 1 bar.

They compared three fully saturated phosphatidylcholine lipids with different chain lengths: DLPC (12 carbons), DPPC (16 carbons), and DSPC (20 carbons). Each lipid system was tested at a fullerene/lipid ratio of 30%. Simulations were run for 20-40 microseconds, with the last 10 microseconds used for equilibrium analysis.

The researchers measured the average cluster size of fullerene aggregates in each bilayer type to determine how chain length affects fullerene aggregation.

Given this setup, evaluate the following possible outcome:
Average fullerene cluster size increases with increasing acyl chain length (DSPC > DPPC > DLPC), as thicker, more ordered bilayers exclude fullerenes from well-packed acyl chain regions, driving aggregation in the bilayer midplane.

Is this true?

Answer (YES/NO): NO